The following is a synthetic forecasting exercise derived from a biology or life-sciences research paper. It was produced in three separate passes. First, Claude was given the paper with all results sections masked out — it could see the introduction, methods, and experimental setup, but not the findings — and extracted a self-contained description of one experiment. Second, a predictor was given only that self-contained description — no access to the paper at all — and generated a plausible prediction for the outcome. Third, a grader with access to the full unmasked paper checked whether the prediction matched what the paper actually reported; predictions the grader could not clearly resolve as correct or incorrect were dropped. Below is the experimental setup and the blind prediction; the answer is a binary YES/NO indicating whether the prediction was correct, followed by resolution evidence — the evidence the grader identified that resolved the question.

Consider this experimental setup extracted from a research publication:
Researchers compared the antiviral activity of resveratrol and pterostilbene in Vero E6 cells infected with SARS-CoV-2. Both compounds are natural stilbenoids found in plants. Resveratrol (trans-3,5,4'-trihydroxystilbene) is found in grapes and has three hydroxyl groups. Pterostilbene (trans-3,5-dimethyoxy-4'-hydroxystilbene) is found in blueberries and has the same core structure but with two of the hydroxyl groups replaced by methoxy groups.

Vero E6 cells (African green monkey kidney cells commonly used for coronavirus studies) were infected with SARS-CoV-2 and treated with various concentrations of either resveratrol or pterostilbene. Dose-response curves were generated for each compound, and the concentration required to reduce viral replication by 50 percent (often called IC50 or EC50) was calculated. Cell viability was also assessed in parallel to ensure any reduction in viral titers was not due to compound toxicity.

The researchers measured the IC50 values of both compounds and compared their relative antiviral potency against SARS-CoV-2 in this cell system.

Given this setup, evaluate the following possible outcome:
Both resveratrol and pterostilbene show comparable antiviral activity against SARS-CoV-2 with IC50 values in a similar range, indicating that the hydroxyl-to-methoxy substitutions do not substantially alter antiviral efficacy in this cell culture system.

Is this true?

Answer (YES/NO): NO